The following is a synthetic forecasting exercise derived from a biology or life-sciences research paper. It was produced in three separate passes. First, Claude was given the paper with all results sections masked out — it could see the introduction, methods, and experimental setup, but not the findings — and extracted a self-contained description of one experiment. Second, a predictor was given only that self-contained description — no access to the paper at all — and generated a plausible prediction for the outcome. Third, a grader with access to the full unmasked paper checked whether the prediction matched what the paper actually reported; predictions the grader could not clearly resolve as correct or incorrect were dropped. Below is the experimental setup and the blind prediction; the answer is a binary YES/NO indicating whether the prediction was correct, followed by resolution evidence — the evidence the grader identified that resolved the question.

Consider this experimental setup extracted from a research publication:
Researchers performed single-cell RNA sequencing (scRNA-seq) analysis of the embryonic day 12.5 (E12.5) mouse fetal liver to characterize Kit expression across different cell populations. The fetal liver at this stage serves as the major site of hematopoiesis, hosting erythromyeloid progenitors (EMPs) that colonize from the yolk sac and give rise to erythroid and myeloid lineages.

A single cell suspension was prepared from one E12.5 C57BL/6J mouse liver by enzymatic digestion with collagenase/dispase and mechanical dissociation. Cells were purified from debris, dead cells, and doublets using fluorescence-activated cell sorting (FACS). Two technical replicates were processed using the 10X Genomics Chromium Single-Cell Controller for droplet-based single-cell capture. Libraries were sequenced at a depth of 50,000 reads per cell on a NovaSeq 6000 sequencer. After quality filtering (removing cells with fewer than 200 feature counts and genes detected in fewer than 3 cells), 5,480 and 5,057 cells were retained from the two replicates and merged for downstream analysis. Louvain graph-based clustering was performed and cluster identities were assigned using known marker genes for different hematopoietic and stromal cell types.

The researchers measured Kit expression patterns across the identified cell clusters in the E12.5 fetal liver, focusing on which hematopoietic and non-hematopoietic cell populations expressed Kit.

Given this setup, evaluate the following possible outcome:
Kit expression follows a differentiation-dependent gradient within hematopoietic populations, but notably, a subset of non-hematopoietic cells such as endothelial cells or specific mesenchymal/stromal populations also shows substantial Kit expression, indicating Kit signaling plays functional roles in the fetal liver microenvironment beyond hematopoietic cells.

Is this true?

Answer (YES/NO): NO